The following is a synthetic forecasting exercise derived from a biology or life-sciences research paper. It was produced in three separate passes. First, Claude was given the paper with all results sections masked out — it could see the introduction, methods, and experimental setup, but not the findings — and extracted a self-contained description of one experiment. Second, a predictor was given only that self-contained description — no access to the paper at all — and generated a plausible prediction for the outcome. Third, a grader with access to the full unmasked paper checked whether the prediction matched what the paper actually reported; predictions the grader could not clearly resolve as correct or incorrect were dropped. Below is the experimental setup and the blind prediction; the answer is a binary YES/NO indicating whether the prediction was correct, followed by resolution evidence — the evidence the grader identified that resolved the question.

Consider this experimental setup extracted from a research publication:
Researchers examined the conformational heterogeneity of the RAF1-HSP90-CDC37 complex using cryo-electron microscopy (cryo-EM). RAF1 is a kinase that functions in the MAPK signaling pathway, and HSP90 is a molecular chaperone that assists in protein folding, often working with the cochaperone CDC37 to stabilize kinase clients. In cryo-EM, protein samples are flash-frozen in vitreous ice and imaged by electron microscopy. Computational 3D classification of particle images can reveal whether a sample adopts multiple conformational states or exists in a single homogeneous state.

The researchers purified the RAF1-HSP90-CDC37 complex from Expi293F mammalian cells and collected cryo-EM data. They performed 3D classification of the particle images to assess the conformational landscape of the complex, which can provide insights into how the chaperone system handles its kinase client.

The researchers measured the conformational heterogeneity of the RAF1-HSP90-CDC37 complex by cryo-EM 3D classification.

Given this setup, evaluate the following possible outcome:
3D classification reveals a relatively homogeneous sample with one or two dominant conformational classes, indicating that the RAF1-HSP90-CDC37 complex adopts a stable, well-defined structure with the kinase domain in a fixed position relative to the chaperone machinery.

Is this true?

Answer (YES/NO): NO